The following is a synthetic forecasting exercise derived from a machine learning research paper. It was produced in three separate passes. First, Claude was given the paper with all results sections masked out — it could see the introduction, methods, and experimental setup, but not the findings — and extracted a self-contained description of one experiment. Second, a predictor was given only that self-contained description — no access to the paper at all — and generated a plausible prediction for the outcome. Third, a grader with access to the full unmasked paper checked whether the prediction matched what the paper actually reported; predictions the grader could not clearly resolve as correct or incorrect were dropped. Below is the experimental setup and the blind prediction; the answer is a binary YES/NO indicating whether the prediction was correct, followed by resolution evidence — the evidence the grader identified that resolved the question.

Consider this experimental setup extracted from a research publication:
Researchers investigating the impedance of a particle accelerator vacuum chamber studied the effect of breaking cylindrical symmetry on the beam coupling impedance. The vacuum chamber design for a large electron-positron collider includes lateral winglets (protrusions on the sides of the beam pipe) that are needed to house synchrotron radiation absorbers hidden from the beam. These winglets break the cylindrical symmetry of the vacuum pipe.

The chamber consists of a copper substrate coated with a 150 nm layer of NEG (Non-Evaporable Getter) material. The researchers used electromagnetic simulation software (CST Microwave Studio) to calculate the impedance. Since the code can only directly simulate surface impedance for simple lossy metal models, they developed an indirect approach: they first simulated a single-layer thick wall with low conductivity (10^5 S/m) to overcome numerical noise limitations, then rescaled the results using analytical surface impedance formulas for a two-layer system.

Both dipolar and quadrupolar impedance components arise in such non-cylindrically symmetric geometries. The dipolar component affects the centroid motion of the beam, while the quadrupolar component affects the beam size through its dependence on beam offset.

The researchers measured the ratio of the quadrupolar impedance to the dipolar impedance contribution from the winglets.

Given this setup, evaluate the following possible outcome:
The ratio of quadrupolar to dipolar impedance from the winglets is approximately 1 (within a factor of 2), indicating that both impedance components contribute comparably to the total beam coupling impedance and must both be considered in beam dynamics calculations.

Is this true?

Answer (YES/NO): NO